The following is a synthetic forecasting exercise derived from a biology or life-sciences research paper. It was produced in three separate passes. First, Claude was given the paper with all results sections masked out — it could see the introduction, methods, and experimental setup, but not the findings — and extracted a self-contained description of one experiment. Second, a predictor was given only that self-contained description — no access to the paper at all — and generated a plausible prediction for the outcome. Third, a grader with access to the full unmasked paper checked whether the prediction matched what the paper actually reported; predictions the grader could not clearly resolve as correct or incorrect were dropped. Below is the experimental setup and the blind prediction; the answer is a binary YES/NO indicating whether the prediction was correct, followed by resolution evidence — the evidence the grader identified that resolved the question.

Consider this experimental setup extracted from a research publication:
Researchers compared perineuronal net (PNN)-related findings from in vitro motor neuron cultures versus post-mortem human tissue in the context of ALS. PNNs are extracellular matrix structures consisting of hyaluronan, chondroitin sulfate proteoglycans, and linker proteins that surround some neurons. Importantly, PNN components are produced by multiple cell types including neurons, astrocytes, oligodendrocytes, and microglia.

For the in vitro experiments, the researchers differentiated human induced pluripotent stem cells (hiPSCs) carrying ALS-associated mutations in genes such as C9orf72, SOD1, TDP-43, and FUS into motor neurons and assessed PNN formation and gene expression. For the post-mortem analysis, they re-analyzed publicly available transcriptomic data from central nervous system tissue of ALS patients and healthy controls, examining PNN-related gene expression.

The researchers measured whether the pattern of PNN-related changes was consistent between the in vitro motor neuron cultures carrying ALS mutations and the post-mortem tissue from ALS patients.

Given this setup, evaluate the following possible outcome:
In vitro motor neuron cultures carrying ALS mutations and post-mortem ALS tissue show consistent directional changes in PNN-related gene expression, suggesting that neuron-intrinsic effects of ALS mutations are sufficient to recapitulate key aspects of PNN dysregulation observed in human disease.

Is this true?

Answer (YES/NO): NO